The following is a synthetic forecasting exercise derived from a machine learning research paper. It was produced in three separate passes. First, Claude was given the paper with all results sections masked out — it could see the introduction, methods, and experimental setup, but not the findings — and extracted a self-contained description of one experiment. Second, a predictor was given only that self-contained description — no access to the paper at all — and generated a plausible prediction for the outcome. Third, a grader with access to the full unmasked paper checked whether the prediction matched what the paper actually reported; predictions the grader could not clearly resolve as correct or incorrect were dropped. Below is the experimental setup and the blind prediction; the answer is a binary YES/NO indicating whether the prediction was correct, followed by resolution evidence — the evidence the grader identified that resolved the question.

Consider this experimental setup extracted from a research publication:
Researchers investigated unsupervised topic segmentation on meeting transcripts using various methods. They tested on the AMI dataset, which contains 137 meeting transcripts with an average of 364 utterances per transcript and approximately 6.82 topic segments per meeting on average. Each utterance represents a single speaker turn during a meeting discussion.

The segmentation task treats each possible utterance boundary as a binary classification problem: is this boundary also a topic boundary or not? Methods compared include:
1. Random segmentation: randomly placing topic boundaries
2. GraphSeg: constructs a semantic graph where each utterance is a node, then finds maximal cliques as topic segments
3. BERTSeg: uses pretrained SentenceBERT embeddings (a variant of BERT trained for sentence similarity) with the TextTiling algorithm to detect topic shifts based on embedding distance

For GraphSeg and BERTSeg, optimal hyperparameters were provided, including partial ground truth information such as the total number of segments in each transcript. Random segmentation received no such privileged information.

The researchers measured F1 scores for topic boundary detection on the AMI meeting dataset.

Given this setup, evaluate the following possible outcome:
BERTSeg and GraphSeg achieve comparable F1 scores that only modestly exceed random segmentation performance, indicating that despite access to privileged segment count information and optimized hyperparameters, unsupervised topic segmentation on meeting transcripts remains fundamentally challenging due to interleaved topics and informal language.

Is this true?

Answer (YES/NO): NO